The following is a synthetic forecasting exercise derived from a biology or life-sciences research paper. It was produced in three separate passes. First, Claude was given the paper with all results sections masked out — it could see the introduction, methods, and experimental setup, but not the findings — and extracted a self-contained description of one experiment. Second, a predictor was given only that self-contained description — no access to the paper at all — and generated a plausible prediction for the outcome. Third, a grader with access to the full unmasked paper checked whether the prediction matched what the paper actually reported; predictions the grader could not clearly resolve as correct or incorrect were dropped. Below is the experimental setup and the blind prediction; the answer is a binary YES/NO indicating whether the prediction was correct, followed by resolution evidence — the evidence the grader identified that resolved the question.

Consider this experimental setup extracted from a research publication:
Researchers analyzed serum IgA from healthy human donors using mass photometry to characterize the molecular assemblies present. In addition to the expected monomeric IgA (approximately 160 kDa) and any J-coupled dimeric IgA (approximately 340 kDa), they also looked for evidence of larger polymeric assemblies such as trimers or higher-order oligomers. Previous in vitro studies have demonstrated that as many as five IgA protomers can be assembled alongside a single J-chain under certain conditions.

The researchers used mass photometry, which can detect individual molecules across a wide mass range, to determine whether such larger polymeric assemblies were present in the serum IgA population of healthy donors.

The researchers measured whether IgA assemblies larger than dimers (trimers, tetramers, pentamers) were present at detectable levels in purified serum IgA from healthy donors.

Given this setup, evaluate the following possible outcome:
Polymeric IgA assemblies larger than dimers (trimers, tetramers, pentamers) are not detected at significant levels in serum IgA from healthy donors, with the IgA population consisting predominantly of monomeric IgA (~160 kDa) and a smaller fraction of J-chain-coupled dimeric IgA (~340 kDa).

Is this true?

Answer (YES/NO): YES